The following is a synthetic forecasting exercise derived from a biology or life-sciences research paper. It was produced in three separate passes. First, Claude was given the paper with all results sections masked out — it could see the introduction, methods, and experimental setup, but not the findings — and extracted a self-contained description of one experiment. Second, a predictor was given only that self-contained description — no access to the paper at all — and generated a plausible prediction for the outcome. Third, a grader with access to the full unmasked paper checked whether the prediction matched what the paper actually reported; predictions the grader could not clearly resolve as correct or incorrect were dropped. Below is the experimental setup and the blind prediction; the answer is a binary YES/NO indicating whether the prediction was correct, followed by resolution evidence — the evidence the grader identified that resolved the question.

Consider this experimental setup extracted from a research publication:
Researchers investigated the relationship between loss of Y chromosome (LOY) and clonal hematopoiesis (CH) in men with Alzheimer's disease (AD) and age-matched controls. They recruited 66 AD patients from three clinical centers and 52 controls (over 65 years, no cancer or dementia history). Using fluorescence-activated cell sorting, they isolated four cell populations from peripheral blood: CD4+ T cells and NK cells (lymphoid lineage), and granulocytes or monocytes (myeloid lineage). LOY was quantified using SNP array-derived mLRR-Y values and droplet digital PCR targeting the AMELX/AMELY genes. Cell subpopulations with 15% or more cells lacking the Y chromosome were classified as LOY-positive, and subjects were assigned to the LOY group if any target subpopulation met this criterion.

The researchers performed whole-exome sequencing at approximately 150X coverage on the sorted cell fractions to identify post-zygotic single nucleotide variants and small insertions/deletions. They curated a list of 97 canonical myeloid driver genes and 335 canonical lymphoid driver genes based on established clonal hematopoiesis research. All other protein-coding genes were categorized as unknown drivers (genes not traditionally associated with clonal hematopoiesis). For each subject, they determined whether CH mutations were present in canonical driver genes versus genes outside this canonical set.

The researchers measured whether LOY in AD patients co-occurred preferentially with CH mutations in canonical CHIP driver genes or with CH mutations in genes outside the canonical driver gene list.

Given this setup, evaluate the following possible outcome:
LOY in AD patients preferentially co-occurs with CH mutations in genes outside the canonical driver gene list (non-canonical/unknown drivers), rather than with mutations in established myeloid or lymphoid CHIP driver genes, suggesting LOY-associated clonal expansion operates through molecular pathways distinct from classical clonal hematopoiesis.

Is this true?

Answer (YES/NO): YES